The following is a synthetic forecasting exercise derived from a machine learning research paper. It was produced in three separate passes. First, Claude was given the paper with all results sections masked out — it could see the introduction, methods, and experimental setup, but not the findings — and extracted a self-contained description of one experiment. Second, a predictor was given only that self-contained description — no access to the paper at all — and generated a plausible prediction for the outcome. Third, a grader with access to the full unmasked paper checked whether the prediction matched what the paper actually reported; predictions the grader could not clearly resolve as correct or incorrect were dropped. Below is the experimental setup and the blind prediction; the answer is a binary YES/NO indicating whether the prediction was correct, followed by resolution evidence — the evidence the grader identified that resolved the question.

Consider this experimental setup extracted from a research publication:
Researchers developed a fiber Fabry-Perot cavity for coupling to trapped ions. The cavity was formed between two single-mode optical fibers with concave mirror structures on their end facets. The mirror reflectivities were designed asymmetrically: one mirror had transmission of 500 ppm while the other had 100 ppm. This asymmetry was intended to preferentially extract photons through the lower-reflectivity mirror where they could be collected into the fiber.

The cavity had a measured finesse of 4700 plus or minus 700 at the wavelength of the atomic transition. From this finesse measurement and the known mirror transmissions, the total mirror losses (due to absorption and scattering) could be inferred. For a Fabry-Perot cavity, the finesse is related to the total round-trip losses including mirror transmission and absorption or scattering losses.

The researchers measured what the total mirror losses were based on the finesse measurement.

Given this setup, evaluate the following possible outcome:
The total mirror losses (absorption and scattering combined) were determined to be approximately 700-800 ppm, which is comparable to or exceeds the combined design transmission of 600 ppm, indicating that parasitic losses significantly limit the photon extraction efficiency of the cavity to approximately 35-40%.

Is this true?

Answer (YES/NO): NO